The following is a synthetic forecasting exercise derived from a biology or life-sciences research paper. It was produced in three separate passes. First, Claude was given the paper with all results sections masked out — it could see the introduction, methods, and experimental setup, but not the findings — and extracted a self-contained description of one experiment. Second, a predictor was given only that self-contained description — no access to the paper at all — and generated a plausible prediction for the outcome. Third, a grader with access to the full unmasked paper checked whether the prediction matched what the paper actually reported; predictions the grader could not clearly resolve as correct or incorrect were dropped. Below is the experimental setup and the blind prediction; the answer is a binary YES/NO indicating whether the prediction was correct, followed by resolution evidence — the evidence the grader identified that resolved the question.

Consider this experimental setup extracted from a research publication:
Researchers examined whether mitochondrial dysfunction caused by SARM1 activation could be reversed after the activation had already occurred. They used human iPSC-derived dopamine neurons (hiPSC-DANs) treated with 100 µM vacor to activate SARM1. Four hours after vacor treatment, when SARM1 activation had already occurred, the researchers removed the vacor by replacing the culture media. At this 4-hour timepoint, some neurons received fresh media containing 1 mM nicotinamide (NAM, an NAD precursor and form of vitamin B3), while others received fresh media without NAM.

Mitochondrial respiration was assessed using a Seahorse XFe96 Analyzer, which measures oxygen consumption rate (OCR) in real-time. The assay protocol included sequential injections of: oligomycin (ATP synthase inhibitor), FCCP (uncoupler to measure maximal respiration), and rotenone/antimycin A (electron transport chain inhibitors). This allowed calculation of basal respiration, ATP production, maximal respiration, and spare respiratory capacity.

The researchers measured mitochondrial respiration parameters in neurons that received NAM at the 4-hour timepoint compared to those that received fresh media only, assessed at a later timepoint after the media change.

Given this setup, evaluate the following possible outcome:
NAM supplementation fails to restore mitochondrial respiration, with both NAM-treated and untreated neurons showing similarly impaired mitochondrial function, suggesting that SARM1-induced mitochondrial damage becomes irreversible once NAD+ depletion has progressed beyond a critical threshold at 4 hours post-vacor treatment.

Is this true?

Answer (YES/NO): NO